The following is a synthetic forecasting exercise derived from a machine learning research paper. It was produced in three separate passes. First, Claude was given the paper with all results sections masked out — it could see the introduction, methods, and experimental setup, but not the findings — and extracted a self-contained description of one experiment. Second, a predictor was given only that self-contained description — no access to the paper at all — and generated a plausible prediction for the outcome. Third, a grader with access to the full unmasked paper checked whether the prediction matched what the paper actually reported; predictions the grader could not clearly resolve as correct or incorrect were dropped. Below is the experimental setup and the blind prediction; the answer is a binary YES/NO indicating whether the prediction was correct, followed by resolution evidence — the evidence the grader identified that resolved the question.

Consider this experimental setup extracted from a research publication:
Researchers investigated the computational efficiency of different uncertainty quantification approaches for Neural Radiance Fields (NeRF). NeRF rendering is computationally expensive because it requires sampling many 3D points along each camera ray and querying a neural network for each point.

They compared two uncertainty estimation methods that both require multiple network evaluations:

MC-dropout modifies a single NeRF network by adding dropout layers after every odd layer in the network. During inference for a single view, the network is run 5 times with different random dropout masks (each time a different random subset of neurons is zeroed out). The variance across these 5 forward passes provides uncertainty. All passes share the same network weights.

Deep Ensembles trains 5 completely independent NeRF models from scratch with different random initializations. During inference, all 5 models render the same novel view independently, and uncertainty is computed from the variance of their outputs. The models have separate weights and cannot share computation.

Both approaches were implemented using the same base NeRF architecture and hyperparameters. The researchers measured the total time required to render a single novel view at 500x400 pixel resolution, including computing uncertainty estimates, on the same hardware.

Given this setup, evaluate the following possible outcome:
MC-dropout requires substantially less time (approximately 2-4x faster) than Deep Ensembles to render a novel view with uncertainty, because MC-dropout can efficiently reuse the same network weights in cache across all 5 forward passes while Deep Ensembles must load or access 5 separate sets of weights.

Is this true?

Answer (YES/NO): NO